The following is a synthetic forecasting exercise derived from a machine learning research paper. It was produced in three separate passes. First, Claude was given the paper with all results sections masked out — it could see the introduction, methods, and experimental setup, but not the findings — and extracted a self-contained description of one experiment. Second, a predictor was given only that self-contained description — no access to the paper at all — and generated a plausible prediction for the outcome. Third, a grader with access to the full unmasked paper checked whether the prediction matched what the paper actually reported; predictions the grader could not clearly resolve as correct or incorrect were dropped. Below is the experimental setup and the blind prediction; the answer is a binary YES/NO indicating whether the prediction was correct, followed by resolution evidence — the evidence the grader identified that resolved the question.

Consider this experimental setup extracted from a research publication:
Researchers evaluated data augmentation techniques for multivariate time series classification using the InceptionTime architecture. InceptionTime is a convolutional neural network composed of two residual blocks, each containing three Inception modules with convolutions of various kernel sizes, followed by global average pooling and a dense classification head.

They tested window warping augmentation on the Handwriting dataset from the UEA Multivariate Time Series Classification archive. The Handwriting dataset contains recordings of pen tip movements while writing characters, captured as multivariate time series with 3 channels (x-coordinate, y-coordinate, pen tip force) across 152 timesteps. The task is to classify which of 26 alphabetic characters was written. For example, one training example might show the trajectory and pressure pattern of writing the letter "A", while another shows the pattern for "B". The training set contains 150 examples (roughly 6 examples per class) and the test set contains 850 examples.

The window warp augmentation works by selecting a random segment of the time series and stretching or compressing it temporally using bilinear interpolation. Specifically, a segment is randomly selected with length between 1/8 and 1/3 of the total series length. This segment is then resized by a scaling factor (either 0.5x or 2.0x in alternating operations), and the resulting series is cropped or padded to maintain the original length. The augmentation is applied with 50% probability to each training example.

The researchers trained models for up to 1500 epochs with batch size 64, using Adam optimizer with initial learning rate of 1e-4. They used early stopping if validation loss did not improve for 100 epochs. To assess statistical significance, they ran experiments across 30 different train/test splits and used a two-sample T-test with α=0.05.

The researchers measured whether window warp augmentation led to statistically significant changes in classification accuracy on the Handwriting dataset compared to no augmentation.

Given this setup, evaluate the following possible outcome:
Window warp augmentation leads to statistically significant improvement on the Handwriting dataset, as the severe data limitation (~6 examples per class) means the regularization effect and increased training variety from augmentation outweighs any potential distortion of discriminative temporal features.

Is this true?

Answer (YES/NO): YES